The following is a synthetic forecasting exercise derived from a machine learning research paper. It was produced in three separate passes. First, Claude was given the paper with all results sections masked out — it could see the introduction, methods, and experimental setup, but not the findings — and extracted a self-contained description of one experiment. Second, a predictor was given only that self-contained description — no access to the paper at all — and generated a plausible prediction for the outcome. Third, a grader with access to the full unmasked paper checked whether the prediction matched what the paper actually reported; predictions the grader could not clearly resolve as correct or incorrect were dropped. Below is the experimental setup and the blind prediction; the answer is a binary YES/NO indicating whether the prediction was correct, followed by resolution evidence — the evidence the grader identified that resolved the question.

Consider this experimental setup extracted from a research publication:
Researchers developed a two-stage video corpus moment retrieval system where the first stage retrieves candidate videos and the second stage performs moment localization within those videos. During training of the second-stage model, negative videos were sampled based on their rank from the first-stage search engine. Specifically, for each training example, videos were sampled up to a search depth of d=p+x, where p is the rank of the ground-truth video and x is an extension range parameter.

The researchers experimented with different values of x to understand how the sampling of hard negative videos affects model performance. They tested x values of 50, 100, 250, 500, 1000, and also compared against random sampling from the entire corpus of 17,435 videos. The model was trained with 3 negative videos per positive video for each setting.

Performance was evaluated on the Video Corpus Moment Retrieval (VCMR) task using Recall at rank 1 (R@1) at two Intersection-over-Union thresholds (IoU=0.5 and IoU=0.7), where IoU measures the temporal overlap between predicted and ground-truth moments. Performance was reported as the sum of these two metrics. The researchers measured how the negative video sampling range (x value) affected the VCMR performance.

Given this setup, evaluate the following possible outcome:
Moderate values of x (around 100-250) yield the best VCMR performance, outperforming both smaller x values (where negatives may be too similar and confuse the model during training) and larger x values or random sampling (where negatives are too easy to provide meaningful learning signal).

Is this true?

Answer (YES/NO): NO